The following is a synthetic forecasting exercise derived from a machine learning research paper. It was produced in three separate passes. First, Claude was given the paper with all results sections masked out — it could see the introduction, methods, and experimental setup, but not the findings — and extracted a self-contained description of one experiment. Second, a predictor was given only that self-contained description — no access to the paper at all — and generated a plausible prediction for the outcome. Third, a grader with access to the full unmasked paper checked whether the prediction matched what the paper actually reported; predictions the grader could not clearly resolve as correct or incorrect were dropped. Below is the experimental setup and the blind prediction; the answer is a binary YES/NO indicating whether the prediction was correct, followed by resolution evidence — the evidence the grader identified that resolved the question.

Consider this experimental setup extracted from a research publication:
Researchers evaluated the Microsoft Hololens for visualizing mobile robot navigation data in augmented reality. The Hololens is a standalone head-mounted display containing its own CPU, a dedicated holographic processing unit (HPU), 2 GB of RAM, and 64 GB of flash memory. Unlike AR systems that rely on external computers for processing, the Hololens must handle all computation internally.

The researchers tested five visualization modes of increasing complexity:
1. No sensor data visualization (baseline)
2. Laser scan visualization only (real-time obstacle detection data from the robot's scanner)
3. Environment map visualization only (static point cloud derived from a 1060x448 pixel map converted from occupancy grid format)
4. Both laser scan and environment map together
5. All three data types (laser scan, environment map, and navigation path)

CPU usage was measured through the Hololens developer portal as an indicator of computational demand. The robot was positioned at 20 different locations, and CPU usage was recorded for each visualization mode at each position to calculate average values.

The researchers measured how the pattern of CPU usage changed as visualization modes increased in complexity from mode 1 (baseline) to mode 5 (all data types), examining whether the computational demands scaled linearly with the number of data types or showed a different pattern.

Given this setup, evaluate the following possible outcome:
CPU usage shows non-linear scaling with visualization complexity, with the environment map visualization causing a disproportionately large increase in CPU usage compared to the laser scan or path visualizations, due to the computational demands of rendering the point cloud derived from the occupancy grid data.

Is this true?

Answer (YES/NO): NO